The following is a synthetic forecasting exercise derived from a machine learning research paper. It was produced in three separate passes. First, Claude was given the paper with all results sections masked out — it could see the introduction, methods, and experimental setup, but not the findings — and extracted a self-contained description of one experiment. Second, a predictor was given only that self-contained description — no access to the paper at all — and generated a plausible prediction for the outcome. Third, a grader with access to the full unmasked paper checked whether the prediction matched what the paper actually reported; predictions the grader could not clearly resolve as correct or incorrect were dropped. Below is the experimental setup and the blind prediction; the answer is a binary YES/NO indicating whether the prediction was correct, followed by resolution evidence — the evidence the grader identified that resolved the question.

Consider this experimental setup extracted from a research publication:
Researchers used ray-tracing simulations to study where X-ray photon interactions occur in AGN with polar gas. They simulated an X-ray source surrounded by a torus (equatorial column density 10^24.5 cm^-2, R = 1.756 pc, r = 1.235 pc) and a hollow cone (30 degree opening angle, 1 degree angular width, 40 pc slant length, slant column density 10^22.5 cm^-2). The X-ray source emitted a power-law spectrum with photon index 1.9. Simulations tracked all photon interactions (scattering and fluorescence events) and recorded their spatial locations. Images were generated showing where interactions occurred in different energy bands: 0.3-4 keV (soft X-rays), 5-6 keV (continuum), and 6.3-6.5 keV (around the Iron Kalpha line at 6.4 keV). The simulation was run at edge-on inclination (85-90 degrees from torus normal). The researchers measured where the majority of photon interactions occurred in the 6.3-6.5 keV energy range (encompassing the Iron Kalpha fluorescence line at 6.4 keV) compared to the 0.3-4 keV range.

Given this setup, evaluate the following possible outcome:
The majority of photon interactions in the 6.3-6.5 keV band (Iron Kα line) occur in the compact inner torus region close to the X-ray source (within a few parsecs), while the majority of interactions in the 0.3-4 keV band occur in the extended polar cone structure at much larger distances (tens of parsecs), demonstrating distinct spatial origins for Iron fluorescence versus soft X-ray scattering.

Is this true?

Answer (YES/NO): YES